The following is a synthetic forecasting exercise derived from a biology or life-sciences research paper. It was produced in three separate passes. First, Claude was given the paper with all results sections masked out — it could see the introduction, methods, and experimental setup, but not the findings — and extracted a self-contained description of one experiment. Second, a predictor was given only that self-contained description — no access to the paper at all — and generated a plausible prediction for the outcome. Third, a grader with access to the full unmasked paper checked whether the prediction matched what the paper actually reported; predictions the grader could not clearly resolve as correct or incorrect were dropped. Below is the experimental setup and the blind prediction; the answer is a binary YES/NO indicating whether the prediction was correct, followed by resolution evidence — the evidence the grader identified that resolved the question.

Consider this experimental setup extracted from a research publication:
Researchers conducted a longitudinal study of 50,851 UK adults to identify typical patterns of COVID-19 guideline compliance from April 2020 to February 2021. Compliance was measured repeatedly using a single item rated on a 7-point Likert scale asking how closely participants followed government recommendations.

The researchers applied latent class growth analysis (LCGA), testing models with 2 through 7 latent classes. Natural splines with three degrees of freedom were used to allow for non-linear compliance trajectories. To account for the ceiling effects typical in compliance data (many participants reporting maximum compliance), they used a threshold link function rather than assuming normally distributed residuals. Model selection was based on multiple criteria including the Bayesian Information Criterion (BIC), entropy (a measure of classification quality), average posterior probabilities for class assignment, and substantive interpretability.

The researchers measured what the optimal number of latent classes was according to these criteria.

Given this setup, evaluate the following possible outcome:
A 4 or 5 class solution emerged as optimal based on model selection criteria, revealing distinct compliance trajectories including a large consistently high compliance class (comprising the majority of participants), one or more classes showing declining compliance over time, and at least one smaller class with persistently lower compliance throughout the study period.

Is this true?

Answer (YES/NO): NO